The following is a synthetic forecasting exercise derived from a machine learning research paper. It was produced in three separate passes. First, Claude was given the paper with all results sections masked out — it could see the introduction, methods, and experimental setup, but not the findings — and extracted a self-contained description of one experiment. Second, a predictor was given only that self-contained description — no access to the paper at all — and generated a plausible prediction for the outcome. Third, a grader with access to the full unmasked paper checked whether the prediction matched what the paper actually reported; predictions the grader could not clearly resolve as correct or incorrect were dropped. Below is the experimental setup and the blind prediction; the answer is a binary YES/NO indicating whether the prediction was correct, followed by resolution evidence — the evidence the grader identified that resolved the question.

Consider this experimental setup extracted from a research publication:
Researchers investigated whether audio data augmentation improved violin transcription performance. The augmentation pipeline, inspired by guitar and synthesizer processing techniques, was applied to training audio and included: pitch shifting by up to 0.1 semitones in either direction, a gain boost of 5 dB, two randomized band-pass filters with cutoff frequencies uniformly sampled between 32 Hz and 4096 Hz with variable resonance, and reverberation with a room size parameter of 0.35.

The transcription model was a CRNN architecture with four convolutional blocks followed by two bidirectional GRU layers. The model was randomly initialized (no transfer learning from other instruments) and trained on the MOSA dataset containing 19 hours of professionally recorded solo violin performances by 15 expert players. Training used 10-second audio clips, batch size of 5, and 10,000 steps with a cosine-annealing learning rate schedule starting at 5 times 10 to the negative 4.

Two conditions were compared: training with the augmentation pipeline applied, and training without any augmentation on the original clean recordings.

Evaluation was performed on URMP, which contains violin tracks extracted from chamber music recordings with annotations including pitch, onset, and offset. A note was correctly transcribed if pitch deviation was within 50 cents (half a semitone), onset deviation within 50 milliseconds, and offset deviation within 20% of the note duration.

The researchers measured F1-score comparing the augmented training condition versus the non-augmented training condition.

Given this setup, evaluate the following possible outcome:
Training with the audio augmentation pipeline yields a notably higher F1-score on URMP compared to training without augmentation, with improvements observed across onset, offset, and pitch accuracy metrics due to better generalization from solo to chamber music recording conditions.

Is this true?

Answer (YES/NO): NO